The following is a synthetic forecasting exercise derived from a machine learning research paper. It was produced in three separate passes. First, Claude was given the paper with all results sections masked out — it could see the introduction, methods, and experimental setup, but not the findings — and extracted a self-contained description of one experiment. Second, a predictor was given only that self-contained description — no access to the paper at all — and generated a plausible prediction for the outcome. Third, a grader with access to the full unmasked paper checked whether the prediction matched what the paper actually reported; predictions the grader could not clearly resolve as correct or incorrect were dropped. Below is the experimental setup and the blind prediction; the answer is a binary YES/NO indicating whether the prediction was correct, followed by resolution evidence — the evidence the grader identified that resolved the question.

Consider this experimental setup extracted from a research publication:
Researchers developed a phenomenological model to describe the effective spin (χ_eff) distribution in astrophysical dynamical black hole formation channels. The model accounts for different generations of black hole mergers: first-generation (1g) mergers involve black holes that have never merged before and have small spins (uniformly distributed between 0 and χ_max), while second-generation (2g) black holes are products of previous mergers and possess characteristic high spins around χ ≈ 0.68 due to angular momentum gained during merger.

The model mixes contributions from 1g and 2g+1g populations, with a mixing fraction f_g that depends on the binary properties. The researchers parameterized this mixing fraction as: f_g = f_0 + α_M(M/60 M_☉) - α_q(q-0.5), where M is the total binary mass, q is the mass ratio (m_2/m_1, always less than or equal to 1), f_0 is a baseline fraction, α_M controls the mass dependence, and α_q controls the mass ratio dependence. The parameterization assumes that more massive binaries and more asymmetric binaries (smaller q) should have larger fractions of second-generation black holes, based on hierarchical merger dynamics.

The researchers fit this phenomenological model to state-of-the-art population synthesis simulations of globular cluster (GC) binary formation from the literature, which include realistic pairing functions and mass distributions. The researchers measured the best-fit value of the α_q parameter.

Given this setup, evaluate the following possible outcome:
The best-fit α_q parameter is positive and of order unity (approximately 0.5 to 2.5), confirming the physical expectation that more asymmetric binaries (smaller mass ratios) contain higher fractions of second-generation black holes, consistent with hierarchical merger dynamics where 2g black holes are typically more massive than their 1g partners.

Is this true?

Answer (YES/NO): NO